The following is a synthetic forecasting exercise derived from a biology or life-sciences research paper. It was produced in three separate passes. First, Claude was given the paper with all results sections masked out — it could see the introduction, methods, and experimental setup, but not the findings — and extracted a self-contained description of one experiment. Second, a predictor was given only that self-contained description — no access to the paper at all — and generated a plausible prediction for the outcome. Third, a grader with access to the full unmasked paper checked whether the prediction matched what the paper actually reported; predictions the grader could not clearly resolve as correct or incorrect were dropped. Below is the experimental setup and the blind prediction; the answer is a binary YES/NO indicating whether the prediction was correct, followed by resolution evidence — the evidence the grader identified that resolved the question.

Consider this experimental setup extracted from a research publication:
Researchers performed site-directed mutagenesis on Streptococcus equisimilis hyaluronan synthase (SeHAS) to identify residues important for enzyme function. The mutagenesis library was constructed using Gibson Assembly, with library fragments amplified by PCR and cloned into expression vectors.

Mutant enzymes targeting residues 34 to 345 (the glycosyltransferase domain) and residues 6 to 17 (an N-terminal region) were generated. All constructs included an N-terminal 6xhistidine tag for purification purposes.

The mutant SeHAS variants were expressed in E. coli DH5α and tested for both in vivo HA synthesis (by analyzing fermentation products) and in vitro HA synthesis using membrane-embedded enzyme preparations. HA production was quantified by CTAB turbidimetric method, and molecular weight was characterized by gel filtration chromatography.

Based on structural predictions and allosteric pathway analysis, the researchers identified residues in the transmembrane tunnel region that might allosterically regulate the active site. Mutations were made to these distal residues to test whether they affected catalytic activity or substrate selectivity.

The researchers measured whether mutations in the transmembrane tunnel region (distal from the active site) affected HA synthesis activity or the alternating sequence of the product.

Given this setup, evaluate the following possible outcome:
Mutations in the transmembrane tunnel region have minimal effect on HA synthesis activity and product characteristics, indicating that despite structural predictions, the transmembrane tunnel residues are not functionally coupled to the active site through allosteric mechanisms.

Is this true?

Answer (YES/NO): NO